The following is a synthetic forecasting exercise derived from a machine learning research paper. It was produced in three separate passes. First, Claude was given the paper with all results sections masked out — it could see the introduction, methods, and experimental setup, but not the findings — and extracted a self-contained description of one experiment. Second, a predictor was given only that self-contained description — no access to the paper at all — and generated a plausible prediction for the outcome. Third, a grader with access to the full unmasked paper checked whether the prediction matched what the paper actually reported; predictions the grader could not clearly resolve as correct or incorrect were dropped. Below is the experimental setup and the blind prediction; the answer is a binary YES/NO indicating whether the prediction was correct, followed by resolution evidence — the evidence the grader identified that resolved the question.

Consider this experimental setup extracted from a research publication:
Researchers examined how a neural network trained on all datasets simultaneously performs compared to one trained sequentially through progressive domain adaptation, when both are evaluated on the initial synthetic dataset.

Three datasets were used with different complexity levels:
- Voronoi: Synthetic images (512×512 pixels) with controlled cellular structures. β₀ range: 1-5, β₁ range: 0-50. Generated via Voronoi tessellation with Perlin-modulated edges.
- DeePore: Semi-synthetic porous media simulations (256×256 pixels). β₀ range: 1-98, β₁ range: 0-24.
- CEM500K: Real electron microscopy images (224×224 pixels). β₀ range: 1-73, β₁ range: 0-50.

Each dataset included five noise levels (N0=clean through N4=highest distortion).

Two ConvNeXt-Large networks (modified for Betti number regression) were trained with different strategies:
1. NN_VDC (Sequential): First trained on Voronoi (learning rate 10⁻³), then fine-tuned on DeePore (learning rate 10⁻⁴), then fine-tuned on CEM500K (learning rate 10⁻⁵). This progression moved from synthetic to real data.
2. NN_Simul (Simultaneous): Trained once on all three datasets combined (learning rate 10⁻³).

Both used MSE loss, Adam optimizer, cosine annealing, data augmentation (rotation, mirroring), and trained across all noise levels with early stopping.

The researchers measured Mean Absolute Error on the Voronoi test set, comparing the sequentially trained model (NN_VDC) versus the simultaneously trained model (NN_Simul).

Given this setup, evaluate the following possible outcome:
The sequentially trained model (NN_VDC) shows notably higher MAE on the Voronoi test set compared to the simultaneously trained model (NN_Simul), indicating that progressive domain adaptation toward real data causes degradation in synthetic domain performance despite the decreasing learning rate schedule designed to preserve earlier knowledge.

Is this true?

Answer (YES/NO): YES